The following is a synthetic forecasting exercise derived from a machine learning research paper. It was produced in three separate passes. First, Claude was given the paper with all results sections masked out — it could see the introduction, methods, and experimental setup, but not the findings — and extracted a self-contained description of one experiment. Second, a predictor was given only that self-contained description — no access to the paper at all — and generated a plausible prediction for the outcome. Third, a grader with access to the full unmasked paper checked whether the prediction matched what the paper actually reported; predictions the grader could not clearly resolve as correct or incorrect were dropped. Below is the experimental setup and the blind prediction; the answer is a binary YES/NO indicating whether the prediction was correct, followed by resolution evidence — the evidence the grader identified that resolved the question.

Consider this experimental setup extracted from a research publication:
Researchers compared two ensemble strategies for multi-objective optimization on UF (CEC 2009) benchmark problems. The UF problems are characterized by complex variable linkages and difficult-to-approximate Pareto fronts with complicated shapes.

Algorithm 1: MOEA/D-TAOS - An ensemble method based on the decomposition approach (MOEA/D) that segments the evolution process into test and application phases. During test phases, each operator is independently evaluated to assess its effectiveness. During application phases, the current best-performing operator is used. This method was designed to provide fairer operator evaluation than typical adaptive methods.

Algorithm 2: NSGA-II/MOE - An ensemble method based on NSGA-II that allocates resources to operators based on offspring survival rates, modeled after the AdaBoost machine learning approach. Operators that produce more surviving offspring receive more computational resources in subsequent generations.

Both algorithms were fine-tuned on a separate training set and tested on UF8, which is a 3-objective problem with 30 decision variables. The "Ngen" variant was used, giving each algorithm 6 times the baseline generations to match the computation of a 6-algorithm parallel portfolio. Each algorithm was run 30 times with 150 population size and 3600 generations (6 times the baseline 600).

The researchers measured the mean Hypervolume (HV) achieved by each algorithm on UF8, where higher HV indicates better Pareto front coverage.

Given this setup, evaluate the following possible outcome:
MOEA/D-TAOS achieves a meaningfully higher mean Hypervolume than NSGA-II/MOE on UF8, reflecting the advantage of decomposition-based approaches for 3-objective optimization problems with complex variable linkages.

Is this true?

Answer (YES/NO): YES